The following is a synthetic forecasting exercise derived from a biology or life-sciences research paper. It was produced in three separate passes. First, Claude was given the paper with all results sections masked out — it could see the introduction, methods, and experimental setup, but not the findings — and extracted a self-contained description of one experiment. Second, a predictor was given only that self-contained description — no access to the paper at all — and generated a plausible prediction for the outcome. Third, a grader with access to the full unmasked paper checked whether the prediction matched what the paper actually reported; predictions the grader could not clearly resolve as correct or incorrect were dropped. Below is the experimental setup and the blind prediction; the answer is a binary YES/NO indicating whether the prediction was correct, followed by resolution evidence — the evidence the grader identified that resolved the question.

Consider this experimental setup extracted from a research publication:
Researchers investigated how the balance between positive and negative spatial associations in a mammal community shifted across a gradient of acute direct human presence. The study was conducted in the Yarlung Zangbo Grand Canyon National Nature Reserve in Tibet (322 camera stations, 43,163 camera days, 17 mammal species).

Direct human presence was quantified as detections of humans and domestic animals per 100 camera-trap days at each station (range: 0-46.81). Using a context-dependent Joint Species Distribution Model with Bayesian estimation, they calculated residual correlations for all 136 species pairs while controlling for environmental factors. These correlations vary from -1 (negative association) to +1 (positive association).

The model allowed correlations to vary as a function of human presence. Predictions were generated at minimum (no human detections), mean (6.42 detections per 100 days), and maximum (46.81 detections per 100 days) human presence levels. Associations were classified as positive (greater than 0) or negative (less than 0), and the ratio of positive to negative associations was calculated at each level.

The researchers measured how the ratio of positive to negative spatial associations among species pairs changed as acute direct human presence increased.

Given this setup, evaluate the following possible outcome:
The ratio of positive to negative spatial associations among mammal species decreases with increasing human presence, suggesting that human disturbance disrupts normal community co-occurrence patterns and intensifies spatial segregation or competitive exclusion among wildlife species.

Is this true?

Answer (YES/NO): NO